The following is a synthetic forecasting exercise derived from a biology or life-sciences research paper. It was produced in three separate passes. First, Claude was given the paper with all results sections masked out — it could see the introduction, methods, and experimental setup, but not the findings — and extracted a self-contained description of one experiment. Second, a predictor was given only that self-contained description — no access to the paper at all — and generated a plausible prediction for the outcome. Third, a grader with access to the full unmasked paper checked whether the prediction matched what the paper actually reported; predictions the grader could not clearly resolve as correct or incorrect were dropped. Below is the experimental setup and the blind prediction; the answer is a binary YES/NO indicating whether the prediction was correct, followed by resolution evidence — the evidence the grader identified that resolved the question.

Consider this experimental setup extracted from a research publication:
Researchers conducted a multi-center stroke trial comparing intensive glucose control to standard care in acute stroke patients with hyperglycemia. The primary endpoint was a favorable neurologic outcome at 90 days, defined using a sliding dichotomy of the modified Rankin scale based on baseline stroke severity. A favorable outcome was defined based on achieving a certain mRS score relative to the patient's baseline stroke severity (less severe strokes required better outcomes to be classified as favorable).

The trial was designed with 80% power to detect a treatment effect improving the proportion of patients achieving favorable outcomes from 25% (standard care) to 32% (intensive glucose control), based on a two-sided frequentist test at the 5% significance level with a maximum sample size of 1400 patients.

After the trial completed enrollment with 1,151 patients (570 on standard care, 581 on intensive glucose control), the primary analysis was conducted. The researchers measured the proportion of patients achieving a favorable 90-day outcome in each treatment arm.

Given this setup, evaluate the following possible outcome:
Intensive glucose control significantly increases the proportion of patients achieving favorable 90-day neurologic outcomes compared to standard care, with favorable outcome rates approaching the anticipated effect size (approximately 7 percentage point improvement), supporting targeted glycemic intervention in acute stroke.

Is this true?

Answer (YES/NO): NO